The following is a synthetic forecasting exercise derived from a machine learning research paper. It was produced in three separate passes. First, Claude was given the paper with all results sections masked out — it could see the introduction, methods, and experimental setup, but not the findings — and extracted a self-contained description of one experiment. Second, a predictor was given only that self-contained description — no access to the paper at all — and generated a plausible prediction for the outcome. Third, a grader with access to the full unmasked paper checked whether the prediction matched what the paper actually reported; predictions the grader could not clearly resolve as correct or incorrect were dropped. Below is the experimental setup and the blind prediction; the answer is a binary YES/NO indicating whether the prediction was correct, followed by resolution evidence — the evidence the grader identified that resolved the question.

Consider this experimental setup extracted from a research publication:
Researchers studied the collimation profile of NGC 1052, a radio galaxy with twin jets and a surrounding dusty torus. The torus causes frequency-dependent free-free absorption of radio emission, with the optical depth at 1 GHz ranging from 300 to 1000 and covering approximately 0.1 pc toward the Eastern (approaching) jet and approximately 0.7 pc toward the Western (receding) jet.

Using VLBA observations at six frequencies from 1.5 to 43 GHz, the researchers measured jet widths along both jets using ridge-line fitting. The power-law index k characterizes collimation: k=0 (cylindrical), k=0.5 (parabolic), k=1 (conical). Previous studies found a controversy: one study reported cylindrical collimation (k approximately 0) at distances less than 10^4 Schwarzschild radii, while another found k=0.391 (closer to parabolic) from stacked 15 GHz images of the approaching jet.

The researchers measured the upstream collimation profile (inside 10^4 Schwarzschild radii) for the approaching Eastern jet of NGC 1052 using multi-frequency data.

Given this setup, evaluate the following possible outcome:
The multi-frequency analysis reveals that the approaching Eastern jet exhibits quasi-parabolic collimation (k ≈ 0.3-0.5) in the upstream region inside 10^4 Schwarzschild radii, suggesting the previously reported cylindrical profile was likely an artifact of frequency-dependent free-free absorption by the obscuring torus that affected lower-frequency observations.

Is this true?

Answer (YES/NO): NO